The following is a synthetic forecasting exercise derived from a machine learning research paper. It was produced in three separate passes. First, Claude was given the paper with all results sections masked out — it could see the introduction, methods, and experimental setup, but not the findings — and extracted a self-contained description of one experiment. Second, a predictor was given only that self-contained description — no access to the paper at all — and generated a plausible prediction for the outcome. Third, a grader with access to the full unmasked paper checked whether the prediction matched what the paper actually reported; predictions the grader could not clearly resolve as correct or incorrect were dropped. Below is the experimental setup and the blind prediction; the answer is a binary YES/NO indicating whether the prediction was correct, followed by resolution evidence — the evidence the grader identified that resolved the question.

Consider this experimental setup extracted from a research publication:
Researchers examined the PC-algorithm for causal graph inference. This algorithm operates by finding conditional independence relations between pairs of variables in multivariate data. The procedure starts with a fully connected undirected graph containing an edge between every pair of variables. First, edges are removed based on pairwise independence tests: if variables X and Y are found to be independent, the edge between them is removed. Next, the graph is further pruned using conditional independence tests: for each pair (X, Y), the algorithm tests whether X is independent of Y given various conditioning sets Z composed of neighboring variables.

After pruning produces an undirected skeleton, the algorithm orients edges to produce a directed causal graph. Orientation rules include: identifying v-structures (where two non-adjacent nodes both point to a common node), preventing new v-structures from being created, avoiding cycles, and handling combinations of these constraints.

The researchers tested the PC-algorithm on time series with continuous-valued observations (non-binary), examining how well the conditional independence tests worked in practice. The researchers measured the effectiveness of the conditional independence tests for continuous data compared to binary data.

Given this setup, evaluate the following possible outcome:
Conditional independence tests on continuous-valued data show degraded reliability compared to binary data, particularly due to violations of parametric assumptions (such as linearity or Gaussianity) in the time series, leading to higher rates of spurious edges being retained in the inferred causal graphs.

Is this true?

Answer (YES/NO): NO